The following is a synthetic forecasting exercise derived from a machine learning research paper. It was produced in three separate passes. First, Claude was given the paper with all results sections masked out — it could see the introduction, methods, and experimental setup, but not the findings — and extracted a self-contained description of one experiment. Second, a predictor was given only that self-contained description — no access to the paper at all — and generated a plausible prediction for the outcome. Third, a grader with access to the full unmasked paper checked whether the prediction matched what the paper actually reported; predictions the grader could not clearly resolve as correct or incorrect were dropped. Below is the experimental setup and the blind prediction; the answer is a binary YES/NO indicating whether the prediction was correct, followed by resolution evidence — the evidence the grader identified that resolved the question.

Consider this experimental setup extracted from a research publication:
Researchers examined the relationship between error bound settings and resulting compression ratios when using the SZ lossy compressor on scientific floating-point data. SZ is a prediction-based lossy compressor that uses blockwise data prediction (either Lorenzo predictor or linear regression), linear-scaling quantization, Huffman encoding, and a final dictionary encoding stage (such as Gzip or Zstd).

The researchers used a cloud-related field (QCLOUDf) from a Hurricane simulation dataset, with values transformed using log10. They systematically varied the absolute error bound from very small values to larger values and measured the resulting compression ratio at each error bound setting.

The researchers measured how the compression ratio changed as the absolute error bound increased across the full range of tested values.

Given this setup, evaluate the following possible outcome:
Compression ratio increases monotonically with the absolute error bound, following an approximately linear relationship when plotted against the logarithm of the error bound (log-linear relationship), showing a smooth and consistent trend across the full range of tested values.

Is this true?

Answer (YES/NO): NO